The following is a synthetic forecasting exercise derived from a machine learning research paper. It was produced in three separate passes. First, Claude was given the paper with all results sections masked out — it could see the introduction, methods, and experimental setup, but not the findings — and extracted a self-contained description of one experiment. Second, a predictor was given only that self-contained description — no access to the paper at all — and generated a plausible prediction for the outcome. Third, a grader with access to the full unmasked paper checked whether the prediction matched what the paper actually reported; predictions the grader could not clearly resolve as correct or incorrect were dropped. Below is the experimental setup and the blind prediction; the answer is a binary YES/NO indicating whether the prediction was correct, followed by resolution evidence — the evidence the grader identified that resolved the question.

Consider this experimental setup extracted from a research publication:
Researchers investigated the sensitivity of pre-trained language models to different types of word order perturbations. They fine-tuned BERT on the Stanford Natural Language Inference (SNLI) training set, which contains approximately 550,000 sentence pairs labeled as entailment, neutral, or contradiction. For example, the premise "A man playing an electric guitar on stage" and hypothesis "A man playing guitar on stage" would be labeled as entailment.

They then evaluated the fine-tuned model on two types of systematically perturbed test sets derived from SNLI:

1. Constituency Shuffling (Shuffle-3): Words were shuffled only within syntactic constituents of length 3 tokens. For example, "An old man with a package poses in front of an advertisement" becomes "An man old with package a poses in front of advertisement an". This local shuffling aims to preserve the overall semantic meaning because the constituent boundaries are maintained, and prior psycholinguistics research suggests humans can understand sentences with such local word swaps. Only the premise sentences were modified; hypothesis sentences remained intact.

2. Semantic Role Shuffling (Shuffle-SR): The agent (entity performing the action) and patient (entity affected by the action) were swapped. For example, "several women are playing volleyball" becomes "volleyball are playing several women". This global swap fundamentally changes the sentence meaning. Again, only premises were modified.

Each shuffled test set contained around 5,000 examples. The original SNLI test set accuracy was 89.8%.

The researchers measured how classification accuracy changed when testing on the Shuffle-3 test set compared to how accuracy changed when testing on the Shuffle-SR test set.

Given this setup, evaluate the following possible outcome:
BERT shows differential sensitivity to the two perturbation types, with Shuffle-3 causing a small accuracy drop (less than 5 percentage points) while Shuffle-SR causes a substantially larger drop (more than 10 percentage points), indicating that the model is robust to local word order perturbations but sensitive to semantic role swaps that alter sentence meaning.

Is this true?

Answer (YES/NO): YES